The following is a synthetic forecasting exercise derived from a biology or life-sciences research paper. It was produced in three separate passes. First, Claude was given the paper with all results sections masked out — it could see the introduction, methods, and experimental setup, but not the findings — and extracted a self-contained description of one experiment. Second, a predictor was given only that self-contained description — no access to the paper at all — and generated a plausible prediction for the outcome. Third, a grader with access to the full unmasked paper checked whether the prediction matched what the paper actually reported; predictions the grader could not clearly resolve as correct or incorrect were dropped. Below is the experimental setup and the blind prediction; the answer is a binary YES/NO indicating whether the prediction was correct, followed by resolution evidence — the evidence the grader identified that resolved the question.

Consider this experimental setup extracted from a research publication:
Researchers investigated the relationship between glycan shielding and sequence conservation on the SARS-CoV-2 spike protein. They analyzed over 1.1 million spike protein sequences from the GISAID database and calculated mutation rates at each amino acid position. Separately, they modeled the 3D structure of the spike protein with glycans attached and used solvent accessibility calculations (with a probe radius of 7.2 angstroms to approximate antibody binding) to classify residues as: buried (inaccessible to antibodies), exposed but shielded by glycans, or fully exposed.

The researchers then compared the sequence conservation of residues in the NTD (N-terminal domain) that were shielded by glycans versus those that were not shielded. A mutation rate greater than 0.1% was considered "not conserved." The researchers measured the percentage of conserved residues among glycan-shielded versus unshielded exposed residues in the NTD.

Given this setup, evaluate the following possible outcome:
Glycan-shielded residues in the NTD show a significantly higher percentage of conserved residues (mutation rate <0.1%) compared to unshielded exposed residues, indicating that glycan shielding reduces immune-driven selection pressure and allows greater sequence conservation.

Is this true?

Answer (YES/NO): YES